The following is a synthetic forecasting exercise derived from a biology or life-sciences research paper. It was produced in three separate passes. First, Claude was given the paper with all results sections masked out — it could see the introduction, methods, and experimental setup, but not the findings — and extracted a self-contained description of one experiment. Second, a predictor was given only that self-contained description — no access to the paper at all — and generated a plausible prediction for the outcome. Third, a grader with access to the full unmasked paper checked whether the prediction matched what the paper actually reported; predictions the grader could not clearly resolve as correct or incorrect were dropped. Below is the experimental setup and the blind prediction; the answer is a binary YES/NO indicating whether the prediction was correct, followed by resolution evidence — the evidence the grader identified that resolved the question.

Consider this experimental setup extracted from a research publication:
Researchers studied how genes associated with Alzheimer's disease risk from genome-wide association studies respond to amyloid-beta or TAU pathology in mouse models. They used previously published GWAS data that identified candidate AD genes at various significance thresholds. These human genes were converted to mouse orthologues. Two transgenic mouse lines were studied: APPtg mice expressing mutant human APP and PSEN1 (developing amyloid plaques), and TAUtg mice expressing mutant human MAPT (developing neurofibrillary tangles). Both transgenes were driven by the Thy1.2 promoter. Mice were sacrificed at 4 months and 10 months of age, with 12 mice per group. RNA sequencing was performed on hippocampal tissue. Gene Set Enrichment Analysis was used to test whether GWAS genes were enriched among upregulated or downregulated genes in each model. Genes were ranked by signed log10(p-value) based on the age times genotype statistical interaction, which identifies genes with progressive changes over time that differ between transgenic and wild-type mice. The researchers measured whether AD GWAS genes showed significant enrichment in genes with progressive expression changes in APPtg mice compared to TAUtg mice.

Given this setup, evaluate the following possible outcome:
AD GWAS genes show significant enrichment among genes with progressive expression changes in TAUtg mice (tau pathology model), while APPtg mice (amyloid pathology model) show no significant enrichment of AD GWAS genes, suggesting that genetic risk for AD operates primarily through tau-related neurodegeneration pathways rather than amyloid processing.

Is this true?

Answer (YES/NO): NO